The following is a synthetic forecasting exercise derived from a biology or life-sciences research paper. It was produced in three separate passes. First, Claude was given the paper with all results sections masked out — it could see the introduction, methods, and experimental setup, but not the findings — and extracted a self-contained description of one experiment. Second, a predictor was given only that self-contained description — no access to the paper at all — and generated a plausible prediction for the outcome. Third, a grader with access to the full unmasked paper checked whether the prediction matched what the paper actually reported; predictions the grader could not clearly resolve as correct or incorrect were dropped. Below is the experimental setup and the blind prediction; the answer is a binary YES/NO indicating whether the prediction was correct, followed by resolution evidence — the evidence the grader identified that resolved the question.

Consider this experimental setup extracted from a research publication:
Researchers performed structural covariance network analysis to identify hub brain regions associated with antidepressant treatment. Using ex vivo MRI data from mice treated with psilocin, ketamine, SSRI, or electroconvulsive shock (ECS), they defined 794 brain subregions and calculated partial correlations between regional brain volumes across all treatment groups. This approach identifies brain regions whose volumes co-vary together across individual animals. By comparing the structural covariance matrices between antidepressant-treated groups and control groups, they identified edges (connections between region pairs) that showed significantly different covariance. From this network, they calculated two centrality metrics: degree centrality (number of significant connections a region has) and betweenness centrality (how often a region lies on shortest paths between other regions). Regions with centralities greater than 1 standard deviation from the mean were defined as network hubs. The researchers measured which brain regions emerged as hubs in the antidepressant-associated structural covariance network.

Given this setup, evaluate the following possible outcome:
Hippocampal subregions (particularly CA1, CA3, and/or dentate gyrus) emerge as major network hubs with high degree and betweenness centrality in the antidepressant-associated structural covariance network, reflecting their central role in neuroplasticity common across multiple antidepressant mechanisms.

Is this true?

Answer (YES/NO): NO